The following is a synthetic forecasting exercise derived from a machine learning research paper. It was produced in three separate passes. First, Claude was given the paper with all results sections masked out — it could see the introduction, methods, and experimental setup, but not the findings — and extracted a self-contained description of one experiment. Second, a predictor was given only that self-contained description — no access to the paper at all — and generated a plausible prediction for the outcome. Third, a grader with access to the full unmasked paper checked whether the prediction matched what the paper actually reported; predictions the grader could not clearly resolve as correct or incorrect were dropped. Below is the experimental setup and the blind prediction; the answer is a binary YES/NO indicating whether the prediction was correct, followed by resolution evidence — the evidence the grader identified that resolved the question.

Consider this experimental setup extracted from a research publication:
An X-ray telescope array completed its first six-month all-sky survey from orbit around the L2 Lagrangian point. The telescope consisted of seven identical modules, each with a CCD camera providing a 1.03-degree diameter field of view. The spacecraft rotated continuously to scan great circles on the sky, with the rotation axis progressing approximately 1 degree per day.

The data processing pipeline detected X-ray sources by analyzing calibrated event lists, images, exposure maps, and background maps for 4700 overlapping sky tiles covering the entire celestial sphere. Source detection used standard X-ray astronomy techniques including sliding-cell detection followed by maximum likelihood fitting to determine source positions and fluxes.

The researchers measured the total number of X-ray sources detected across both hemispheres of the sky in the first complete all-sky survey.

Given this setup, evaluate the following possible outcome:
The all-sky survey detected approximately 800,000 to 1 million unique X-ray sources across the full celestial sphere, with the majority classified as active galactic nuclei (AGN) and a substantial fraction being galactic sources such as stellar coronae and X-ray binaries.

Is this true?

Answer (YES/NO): NO